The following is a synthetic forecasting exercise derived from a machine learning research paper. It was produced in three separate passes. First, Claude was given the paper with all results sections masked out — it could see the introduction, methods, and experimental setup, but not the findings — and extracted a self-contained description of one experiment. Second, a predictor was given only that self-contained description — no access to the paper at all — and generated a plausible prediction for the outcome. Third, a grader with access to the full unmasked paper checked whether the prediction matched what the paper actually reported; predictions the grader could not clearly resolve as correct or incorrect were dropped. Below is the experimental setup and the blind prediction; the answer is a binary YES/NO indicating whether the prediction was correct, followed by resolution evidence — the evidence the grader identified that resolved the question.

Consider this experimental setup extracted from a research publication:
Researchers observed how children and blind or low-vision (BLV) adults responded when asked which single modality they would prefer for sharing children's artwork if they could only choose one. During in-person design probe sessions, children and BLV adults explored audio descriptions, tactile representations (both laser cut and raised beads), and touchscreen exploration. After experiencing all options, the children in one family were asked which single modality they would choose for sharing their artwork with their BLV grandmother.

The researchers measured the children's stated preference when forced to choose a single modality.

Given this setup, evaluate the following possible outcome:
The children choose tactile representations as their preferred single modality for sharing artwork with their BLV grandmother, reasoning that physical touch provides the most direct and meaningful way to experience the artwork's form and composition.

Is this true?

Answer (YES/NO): YES